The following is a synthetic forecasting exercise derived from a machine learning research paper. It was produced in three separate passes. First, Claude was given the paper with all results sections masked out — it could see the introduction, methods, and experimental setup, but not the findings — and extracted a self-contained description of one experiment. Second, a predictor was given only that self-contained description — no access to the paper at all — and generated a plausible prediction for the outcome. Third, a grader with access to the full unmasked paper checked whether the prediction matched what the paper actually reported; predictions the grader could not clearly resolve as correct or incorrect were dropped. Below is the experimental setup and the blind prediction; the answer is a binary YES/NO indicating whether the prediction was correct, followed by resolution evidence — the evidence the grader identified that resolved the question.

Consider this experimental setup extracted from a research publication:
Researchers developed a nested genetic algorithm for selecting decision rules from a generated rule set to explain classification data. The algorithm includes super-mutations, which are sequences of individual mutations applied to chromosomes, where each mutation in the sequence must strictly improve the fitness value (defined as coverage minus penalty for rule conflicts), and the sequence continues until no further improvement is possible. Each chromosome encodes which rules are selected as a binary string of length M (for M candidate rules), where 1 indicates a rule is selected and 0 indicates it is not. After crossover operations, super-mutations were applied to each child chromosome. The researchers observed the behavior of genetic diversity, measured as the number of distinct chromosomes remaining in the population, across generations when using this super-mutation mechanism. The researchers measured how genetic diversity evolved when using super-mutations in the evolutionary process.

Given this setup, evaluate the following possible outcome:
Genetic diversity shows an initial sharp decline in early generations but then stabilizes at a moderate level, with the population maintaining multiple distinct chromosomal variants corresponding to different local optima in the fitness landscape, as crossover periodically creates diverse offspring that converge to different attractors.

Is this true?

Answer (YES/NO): NO